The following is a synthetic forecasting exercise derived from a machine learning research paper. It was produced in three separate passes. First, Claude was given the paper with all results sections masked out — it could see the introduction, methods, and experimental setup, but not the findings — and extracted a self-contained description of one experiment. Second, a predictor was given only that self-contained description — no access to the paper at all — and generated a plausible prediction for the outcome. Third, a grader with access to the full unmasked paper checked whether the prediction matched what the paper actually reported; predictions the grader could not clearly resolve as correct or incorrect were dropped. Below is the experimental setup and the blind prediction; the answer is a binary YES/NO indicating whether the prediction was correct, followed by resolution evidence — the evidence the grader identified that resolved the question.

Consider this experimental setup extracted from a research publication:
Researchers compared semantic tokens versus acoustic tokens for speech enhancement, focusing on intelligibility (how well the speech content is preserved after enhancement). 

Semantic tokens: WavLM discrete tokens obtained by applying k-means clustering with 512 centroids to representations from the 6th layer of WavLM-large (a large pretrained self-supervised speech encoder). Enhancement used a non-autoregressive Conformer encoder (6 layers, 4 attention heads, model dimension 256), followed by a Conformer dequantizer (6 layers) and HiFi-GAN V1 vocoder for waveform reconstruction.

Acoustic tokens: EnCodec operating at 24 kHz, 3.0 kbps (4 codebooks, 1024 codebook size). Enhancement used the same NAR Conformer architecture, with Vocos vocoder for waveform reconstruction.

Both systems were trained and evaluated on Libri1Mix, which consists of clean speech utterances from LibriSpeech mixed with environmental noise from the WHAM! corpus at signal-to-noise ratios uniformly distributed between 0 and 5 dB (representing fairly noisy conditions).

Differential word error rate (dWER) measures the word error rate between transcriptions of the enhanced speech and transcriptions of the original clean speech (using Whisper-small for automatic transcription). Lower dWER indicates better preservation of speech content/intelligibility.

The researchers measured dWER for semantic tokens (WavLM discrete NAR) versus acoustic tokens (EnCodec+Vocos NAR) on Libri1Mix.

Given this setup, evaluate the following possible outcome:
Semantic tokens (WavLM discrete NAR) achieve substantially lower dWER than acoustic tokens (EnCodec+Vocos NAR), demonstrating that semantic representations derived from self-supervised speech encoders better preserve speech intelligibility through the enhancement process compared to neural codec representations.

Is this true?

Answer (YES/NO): YES